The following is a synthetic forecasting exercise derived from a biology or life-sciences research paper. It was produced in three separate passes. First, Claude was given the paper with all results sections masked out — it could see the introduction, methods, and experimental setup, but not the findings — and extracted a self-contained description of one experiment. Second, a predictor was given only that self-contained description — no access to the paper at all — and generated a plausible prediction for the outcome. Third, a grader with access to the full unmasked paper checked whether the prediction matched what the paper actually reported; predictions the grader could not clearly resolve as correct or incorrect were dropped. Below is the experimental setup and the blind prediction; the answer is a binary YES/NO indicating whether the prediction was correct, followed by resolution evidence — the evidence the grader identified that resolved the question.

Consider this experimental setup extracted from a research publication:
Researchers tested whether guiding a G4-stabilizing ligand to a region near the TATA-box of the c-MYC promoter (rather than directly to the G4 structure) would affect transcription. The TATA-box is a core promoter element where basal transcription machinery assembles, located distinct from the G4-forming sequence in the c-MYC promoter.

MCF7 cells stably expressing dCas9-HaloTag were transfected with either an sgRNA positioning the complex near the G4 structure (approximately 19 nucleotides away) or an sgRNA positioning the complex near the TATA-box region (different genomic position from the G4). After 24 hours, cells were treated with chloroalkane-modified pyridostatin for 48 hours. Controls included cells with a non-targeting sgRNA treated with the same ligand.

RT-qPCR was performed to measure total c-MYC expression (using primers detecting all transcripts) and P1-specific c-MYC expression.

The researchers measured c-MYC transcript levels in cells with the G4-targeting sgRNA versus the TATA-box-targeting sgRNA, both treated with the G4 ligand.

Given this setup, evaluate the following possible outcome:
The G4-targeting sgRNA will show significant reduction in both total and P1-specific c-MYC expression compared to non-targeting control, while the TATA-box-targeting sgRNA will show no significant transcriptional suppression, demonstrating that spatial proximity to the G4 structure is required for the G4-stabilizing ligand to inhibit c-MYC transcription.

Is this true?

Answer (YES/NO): NO